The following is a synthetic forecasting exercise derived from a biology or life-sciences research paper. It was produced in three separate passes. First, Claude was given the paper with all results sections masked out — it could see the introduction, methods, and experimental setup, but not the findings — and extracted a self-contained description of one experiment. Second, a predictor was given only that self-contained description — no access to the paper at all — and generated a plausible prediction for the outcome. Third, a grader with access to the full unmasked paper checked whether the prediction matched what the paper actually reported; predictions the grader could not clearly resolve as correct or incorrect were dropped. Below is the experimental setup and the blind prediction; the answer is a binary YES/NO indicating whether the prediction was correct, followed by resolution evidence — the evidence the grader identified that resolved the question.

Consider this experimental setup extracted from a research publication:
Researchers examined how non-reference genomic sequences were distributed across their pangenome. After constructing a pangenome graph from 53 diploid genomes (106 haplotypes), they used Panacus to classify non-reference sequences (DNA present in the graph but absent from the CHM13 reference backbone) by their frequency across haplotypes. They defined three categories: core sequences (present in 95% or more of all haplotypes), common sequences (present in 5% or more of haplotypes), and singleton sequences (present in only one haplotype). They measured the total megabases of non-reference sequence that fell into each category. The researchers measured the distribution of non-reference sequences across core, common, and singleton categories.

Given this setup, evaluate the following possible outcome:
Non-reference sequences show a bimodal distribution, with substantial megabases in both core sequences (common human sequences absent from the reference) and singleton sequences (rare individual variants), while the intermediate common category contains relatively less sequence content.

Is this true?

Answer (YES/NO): NO